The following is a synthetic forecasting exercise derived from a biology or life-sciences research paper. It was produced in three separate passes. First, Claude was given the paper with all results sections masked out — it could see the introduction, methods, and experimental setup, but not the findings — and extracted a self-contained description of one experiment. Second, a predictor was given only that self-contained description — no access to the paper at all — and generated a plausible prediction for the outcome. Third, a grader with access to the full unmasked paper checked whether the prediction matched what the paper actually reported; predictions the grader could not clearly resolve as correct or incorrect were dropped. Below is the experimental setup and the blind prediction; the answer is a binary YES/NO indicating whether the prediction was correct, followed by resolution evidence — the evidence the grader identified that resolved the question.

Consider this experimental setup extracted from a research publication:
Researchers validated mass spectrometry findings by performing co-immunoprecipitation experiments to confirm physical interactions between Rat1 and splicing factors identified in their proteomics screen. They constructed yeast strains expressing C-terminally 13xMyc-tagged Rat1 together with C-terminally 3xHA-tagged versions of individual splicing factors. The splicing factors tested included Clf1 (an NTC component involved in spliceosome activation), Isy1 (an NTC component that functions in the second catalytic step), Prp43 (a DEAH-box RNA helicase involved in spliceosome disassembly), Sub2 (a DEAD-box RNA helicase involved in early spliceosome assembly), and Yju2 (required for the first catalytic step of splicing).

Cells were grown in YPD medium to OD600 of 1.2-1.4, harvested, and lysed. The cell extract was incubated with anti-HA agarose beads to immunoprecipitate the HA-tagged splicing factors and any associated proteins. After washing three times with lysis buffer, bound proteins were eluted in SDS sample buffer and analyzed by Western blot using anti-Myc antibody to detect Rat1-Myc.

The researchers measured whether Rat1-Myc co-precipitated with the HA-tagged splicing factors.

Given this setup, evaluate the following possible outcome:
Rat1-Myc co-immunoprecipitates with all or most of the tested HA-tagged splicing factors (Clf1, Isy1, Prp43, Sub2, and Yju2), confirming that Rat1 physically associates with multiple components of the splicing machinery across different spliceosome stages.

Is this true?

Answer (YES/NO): YES